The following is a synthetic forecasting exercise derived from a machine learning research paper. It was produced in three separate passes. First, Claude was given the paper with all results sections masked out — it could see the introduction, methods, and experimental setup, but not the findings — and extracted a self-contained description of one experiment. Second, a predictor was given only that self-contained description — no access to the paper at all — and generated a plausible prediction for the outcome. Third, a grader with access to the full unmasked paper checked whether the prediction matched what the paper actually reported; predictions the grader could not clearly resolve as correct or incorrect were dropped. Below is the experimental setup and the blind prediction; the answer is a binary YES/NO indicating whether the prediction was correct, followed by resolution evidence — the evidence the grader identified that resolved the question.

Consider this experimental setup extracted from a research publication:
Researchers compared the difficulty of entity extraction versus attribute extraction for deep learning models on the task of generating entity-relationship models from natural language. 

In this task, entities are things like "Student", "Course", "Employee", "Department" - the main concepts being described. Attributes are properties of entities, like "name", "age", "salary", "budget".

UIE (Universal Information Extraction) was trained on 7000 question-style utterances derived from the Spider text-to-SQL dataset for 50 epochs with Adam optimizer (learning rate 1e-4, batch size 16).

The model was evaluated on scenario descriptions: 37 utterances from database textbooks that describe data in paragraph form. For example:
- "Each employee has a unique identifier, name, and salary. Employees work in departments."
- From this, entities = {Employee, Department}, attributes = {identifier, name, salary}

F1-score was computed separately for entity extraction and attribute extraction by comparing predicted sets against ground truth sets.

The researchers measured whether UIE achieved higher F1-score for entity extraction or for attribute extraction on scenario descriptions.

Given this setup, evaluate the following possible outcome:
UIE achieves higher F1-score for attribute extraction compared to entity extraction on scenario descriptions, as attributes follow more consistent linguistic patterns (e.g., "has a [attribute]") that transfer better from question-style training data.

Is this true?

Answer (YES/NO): NO